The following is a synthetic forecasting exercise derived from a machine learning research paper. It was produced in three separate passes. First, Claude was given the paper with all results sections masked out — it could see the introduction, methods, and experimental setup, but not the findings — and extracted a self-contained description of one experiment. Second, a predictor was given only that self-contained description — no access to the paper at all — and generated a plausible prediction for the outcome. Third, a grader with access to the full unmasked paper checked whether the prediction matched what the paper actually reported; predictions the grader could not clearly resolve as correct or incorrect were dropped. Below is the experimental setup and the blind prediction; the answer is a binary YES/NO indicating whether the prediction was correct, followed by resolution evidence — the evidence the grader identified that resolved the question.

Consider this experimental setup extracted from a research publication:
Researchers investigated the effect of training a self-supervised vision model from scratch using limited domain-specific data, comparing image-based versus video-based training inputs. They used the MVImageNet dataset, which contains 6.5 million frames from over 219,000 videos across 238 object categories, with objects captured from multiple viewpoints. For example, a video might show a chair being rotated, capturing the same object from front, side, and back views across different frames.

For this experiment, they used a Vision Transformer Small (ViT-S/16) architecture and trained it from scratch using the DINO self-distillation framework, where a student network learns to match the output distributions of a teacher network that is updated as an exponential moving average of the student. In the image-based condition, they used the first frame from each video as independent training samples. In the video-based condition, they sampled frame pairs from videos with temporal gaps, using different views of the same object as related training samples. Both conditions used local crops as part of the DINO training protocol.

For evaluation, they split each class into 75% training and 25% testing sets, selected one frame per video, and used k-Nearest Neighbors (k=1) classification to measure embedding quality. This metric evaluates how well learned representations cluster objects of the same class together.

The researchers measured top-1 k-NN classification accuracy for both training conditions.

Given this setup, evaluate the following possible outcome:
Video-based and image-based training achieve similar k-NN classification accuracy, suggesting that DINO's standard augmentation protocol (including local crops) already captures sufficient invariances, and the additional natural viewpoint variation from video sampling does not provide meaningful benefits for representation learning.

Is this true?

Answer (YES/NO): NO